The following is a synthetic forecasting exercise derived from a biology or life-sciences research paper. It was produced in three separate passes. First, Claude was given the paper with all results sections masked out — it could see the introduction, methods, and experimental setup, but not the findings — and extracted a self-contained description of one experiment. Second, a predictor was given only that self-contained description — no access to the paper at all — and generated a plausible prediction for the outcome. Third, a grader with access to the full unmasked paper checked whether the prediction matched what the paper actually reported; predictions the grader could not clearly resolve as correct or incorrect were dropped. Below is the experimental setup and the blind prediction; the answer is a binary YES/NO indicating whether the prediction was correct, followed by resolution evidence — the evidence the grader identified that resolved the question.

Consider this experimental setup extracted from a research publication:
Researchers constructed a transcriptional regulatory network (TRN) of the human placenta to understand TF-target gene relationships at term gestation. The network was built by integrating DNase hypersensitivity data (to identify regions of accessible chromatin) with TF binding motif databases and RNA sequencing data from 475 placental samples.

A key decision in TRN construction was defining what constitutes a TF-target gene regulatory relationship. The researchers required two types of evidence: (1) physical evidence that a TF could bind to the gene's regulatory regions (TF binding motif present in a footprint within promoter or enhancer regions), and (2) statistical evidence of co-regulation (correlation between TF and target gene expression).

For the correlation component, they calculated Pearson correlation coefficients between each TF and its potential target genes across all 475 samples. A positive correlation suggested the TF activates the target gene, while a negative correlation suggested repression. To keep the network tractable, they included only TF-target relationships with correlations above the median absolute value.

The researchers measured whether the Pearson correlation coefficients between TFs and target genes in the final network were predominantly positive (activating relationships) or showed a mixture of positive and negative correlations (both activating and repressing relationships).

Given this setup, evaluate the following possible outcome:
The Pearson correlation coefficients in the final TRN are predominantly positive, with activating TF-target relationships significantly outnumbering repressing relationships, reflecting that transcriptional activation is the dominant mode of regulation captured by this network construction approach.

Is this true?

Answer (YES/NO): YES